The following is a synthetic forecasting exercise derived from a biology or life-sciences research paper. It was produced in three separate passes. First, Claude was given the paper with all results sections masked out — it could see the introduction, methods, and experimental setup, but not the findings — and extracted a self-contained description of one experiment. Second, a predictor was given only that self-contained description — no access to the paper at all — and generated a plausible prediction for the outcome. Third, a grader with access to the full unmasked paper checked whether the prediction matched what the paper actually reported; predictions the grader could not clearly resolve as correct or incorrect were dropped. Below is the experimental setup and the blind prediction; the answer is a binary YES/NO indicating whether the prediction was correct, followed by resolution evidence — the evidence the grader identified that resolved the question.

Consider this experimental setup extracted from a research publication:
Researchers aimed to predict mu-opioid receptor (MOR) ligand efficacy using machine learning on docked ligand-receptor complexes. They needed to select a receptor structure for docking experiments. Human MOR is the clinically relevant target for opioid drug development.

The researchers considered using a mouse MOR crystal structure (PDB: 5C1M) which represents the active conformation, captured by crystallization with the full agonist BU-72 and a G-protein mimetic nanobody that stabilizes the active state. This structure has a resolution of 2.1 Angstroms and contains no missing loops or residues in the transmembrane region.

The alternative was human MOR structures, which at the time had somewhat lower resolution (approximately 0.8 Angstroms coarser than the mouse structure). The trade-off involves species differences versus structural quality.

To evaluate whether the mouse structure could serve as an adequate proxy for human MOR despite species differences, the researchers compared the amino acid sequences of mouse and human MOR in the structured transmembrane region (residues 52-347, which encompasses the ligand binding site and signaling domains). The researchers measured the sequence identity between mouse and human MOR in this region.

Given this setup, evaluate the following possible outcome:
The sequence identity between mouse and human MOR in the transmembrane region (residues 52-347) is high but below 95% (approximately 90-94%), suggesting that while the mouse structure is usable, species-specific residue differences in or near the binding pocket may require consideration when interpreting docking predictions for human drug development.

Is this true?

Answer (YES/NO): NO